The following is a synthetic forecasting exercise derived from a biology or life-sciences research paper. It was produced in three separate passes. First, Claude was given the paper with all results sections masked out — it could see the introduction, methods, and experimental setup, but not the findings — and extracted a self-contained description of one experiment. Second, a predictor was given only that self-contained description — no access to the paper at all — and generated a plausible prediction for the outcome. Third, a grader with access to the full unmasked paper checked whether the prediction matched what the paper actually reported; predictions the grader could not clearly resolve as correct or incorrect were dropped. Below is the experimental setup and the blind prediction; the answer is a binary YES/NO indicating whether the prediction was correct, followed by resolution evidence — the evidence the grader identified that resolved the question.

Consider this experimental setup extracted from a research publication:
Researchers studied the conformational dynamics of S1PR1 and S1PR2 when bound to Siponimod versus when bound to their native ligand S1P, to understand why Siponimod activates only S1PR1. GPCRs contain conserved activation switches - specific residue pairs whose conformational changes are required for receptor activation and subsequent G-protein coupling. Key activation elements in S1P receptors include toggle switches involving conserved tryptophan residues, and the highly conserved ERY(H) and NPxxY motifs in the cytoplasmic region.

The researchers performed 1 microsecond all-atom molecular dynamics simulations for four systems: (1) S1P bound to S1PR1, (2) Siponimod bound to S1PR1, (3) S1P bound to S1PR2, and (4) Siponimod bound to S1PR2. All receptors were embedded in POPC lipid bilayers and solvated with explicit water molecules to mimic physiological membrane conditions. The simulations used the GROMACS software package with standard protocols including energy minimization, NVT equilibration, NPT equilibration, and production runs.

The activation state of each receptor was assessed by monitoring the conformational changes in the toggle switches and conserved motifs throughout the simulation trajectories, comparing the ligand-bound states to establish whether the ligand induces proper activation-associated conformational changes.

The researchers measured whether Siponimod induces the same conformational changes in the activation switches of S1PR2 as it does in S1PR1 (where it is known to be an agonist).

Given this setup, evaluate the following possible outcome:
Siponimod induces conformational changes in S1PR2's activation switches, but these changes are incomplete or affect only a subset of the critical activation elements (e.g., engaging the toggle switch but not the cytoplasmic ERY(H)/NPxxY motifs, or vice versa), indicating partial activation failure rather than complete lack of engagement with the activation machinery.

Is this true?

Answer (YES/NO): NO